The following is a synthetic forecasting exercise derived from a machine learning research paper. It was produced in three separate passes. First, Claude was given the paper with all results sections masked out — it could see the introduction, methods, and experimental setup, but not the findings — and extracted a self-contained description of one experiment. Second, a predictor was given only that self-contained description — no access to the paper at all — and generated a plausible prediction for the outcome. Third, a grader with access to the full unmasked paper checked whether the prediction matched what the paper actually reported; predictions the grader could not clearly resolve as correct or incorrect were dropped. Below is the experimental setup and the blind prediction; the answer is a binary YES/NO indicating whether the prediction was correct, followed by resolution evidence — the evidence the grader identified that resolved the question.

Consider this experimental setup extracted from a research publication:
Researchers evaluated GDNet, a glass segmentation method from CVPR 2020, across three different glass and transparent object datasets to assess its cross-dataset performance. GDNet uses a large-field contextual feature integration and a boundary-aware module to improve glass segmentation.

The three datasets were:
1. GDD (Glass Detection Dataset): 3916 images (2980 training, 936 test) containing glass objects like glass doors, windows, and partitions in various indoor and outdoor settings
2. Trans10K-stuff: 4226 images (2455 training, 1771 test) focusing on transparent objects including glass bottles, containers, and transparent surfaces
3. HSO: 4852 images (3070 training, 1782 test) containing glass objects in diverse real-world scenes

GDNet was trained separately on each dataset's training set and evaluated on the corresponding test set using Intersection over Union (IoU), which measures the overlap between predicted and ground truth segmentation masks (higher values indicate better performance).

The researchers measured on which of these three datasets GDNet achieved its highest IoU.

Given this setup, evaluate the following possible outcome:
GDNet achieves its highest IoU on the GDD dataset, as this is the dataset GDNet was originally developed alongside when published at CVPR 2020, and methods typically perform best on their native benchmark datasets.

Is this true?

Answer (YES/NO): NO